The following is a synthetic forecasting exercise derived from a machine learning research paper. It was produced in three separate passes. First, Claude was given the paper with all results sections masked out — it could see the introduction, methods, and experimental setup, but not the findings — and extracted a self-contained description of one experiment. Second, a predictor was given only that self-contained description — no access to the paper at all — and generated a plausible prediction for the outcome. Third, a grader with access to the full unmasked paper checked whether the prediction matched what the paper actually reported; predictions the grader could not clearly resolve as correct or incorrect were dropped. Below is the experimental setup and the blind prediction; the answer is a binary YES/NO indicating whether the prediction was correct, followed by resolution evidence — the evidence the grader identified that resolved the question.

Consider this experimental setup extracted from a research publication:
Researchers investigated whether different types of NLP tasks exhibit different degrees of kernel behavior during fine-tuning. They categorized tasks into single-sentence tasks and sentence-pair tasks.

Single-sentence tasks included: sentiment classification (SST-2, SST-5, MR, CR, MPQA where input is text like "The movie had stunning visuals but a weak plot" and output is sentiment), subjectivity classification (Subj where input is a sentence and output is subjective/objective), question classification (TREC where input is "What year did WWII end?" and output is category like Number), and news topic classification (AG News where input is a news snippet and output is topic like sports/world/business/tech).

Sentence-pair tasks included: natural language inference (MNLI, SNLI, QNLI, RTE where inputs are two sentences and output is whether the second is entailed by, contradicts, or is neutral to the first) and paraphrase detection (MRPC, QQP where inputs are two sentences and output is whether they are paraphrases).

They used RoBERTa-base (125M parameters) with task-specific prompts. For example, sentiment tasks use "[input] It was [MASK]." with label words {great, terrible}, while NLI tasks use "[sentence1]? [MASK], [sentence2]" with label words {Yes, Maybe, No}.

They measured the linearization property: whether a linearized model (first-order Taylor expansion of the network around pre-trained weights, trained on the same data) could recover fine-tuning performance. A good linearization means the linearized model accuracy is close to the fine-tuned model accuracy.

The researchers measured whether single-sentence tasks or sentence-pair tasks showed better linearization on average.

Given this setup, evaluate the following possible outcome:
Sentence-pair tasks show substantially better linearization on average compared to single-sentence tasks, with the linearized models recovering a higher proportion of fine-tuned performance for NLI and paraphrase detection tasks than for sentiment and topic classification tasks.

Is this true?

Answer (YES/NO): NO